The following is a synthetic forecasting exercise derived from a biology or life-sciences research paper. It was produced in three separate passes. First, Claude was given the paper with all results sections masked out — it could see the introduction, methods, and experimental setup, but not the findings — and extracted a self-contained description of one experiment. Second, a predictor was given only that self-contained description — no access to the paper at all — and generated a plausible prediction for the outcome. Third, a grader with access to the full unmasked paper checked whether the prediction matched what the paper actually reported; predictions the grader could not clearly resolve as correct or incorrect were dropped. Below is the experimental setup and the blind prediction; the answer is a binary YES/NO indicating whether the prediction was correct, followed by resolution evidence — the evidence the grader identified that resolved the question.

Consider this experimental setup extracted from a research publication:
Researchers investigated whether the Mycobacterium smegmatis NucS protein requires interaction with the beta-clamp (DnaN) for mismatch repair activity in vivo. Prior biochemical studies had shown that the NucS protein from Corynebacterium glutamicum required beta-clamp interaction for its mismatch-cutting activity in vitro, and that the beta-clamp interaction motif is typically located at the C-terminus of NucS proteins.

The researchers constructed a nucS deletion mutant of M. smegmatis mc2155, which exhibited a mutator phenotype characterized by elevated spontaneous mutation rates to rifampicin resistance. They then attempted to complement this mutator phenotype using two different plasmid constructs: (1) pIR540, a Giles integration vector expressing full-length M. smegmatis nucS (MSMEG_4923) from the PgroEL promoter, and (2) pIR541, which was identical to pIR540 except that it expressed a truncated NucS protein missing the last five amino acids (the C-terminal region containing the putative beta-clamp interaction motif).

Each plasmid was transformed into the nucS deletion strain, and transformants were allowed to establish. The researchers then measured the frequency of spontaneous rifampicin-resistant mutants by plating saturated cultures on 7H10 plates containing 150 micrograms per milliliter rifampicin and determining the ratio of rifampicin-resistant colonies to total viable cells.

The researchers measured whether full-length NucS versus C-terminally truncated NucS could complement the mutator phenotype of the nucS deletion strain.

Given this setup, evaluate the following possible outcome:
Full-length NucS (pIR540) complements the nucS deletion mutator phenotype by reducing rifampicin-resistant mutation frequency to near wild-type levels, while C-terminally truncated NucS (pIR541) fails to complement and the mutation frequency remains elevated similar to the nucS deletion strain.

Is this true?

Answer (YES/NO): YES